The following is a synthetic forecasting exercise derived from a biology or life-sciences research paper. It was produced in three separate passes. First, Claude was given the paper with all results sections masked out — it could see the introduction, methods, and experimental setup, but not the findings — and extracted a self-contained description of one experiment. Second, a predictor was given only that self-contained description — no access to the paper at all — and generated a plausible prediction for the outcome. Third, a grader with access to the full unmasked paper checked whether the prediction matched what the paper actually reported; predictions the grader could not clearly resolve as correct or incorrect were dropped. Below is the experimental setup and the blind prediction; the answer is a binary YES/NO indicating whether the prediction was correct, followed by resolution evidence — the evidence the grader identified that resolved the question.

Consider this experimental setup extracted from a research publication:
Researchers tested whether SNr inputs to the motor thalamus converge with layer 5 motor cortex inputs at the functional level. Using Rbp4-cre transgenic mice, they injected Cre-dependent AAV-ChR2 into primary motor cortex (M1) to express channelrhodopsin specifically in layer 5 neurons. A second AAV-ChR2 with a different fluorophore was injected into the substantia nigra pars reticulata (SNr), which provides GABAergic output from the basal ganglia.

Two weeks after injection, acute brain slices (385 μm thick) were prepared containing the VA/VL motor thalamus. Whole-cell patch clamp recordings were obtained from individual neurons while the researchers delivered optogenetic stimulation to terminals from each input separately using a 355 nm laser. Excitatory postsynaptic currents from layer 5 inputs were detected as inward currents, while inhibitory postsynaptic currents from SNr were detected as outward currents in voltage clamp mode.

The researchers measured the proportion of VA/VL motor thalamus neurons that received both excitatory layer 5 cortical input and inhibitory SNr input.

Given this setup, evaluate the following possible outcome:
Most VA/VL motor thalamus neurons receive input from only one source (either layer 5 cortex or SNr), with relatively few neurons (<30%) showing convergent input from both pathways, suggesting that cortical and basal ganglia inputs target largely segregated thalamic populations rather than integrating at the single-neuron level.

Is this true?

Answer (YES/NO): YES